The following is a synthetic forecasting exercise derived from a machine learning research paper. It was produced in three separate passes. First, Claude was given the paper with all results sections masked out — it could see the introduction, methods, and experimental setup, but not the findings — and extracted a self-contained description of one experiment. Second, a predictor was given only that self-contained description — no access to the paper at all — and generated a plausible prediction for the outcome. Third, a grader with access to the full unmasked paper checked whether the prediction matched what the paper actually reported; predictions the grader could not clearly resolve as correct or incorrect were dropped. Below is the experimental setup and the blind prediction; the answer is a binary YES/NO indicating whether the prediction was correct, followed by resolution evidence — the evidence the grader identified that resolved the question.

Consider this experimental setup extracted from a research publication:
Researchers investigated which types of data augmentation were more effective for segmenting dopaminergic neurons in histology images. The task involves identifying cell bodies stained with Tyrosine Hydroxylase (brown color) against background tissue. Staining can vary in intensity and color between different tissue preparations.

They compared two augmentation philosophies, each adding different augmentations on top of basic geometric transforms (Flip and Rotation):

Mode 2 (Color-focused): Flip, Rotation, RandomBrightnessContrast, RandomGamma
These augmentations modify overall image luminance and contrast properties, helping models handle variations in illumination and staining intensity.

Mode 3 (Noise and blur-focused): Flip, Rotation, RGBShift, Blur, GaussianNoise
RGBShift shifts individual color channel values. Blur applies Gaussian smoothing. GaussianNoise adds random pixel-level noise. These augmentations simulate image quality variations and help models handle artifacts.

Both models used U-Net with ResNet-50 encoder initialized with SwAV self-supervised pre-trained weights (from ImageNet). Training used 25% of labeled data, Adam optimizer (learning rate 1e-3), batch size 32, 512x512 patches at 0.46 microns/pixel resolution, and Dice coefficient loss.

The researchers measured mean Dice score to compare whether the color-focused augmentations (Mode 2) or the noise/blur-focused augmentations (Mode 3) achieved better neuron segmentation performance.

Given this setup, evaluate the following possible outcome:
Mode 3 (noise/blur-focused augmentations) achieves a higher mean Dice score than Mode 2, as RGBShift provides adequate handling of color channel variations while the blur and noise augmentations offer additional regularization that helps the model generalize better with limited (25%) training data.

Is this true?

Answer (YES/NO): NO